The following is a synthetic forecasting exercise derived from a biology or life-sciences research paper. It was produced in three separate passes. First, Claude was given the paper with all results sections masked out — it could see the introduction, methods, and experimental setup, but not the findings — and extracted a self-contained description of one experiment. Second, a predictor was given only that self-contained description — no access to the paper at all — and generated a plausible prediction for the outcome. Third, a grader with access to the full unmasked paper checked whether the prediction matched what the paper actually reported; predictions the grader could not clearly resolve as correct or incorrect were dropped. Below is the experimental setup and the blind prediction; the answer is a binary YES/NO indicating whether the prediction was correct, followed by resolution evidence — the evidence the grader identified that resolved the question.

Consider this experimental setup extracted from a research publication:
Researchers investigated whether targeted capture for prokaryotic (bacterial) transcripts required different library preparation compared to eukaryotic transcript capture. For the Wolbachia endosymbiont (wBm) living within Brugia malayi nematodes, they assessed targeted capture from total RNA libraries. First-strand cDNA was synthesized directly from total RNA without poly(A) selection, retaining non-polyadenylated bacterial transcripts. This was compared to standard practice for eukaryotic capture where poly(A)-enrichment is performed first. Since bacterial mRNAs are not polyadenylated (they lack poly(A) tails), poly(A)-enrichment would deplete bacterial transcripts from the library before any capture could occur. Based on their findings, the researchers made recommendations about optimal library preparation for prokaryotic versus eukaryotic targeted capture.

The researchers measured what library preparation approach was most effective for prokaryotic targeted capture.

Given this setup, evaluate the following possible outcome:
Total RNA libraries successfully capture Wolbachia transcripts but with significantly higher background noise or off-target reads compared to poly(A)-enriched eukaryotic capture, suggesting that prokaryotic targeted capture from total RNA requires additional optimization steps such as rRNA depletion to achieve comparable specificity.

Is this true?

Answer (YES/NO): NO